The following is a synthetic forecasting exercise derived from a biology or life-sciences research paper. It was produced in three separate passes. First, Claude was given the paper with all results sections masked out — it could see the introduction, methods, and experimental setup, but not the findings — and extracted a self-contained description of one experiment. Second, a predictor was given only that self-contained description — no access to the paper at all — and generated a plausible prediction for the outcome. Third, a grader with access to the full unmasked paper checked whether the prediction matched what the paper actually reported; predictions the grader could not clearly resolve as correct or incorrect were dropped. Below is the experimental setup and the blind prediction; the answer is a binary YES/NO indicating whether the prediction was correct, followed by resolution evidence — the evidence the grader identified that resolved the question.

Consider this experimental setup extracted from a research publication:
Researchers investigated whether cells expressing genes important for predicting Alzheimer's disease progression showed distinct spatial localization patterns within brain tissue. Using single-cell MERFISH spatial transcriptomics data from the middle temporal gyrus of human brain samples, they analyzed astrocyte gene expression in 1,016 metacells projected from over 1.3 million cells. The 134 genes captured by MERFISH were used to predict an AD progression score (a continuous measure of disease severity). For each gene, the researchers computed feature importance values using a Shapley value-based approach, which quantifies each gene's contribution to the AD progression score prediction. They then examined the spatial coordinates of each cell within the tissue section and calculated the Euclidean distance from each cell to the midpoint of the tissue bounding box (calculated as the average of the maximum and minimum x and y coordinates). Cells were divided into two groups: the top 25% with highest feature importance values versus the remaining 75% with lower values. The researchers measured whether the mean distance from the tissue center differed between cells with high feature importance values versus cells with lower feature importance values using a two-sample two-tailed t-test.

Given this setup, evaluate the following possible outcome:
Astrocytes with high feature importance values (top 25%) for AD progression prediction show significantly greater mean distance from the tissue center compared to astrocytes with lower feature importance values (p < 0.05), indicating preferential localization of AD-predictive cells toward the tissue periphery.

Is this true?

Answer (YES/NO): NO